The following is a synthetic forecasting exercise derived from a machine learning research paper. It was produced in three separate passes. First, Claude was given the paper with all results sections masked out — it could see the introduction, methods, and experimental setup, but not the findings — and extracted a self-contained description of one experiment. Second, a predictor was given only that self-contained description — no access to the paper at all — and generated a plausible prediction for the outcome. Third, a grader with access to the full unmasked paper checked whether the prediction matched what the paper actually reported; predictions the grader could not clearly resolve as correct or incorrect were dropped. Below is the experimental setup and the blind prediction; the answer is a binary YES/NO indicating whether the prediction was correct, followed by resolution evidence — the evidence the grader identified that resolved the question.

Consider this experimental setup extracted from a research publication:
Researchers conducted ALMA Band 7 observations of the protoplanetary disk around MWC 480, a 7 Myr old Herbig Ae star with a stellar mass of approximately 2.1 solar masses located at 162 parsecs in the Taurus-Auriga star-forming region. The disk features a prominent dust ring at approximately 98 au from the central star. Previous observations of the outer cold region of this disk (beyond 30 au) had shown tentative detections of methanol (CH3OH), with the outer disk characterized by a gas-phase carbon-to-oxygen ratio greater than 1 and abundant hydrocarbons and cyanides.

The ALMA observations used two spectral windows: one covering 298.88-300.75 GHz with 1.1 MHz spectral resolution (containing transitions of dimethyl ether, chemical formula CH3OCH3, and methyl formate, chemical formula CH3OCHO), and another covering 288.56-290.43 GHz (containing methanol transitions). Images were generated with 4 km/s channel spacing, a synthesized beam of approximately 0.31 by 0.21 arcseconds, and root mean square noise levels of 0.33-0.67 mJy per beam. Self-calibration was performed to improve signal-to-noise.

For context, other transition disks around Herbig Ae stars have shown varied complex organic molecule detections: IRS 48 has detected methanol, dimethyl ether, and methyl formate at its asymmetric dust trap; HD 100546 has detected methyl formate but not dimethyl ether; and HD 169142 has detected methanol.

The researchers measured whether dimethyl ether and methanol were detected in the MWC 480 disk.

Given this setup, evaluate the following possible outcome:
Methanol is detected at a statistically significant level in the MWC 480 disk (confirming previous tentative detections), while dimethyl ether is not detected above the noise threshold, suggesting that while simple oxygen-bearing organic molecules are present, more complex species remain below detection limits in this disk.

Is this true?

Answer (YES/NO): NO